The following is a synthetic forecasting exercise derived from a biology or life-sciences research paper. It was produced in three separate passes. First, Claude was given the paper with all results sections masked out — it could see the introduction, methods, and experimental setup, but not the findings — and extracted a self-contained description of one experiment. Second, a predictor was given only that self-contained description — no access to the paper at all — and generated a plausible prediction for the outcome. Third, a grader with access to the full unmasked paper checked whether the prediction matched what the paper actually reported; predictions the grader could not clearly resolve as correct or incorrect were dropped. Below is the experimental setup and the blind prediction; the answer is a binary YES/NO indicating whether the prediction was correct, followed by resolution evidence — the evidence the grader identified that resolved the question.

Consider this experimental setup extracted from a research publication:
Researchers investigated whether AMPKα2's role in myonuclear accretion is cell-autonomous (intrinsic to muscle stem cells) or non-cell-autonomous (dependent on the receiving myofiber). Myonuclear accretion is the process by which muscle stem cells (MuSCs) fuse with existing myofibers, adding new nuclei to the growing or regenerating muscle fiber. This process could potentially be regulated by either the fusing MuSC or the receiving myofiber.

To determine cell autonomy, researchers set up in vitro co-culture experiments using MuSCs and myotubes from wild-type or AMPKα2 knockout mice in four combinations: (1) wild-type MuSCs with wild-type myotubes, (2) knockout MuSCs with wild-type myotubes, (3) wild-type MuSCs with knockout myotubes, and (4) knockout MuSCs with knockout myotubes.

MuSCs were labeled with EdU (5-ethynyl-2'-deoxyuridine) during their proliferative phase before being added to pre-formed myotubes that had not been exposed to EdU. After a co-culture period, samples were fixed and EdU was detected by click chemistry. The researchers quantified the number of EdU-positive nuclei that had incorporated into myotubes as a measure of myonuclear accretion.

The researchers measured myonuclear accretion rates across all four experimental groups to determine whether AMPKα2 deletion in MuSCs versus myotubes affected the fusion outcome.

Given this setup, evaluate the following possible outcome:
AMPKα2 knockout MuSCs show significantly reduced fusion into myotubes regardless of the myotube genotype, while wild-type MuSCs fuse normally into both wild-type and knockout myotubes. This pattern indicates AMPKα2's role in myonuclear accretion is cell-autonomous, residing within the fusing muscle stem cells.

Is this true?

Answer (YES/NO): YES